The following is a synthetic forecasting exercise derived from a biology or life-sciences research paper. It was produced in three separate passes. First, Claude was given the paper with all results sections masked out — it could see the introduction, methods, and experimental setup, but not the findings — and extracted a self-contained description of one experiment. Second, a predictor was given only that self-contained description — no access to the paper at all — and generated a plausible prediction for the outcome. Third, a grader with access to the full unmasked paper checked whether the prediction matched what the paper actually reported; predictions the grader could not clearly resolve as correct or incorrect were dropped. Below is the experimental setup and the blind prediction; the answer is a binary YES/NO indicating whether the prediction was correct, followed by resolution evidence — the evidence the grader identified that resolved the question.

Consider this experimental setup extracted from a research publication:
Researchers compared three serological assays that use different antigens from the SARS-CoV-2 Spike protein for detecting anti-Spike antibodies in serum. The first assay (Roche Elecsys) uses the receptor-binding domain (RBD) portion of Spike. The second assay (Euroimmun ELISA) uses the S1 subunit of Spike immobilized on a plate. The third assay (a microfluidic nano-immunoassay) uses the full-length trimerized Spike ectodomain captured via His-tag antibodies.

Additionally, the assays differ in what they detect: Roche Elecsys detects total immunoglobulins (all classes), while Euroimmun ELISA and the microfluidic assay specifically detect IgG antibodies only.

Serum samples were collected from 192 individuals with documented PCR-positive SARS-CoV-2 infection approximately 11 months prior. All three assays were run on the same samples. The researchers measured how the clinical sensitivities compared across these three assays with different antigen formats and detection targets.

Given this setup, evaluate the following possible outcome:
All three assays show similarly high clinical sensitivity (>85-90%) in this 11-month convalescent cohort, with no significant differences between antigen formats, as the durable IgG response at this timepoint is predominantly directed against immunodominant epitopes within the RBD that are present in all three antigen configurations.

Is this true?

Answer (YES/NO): NO